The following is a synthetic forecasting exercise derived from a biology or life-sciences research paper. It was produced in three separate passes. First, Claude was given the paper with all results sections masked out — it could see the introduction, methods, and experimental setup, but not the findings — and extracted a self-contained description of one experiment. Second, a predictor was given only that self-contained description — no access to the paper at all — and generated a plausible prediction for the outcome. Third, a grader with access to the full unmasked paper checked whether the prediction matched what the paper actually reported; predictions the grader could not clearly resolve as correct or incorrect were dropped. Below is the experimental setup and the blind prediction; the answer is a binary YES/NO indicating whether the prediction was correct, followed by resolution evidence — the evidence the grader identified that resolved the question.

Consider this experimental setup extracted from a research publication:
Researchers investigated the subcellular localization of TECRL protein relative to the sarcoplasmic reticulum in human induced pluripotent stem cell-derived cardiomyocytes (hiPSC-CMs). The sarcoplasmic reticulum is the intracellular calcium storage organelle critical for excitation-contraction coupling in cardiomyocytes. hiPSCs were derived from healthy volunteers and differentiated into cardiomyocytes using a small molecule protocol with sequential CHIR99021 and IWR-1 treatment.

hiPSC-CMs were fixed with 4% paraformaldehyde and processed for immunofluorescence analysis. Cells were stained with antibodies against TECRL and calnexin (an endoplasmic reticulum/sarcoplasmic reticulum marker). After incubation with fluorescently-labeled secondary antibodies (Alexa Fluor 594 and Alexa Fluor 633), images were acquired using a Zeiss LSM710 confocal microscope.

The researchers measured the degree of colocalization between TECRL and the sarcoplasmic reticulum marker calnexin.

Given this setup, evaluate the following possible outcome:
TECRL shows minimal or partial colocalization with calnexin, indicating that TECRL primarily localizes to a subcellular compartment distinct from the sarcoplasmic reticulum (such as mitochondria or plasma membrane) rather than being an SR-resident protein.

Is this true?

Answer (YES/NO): NO